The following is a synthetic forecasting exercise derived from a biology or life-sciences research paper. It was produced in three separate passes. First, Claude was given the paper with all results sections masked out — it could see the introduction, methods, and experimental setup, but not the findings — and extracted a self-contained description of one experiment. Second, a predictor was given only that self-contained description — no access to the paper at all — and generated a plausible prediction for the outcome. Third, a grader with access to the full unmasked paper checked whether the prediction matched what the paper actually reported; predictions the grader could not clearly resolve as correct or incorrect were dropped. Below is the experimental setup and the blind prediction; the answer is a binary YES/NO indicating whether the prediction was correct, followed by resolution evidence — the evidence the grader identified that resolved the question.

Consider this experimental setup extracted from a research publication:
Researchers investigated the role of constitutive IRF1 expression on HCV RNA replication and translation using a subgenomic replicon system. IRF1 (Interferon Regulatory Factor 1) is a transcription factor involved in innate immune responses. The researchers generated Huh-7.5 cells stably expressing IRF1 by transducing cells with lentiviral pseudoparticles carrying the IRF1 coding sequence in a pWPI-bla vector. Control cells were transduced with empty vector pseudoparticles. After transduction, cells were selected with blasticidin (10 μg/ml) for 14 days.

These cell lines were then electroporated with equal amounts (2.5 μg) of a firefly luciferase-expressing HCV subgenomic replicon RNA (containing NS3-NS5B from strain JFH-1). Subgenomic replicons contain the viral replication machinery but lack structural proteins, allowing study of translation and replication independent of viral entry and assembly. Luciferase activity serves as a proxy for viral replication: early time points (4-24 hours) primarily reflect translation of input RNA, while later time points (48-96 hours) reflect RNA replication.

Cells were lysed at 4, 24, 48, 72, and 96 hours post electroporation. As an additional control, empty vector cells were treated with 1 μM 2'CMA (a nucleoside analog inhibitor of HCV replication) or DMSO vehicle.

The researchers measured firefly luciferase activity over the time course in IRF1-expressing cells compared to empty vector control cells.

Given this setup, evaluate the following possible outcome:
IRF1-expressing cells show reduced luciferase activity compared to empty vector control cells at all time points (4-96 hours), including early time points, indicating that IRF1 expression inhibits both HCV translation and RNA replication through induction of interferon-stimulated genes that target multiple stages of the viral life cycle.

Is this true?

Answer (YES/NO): YES